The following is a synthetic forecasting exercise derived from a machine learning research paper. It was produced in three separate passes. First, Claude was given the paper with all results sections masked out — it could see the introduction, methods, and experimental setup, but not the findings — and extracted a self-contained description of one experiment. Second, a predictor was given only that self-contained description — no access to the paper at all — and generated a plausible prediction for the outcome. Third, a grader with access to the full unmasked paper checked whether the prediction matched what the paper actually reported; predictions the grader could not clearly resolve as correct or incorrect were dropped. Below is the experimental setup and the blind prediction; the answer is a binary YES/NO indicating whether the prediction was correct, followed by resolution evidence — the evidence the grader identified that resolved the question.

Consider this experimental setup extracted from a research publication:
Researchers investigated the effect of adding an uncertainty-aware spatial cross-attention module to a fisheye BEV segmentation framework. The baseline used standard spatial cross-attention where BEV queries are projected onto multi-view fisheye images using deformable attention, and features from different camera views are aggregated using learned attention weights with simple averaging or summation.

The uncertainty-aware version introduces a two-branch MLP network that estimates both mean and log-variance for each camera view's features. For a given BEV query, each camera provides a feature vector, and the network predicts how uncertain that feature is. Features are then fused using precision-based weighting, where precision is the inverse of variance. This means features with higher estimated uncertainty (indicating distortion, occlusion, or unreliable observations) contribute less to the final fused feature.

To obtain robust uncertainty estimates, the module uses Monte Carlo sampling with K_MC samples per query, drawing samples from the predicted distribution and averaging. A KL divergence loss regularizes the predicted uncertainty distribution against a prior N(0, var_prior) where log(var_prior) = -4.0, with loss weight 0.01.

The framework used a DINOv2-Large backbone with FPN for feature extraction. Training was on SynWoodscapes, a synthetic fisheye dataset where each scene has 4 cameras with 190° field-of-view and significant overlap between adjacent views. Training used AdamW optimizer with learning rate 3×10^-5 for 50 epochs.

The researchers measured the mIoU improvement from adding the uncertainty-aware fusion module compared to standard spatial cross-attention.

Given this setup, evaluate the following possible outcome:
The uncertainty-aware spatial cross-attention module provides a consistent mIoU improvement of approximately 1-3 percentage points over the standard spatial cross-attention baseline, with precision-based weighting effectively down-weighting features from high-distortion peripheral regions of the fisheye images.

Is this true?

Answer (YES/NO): YES